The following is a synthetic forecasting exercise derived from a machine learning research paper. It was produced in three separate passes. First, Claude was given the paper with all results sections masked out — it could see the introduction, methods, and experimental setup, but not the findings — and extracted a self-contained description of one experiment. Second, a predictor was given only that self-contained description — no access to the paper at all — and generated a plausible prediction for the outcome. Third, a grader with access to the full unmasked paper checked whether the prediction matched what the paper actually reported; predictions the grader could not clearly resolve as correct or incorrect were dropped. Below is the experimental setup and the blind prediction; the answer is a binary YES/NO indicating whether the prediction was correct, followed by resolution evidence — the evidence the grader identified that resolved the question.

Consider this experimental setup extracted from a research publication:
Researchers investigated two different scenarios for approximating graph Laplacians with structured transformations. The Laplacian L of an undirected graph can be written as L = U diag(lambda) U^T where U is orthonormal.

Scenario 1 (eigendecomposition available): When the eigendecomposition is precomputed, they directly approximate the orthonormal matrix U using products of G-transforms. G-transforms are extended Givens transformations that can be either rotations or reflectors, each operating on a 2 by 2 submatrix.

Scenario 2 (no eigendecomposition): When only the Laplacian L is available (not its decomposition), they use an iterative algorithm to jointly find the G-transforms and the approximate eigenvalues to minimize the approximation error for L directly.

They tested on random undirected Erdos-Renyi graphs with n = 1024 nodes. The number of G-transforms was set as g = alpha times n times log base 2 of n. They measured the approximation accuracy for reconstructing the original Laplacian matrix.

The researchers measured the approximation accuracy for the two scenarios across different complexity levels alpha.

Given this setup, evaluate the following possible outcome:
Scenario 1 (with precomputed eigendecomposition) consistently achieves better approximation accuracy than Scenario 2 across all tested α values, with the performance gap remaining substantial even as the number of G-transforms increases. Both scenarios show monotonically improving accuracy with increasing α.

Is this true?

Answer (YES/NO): NO